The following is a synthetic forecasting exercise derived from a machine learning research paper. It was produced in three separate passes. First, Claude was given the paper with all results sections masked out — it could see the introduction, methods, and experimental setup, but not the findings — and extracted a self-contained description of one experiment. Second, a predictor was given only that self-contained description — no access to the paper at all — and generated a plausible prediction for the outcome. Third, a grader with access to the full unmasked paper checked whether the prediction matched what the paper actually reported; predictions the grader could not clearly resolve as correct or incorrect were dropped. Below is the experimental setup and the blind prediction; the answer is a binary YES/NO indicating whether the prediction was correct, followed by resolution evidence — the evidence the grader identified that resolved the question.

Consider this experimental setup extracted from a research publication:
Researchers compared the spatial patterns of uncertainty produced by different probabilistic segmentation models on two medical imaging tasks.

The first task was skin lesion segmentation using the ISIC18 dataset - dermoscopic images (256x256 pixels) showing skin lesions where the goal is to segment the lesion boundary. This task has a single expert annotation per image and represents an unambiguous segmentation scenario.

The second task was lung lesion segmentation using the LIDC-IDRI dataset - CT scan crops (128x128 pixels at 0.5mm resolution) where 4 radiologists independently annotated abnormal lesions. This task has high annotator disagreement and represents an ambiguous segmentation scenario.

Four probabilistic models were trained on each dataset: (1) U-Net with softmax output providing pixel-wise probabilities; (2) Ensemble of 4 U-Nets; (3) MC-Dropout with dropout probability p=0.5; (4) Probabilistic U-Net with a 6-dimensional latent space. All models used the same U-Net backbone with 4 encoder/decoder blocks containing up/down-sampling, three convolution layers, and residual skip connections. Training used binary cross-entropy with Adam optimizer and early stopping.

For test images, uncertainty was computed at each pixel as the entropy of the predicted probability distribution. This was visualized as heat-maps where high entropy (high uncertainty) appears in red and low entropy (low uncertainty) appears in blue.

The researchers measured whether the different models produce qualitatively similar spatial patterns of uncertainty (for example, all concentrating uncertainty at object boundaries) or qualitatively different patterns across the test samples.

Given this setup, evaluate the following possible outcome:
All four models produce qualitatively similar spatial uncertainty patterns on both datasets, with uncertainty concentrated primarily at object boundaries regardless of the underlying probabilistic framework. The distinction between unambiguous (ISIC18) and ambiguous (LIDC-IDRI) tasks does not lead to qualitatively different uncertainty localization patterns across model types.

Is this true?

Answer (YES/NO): NO